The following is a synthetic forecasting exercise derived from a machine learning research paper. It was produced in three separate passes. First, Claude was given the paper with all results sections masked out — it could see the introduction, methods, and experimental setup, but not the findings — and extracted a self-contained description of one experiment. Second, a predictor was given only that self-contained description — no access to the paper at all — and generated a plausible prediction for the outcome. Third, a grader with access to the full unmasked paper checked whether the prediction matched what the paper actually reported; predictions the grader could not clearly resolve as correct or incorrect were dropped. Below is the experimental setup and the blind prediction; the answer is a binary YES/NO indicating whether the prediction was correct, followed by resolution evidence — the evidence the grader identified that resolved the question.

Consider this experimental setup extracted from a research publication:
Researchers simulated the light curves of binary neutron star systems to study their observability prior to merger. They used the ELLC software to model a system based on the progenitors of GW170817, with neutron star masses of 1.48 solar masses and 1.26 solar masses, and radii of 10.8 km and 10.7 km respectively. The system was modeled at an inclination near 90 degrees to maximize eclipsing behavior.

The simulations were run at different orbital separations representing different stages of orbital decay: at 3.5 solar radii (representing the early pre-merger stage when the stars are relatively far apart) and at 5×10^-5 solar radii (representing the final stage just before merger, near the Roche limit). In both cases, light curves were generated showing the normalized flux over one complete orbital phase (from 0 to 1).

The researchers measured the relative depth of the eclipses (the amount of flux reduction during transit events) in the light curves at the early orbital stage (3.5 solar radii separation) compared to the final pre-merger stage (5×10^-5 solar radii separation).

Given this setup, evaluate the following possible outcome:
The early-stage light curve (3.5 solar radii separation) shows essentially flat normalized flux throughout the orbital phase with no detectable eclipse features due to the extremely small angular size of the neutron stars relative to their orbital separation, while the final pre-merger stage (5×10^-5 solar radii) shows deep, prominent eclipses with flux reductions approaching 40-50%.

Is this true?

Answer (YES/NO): NO